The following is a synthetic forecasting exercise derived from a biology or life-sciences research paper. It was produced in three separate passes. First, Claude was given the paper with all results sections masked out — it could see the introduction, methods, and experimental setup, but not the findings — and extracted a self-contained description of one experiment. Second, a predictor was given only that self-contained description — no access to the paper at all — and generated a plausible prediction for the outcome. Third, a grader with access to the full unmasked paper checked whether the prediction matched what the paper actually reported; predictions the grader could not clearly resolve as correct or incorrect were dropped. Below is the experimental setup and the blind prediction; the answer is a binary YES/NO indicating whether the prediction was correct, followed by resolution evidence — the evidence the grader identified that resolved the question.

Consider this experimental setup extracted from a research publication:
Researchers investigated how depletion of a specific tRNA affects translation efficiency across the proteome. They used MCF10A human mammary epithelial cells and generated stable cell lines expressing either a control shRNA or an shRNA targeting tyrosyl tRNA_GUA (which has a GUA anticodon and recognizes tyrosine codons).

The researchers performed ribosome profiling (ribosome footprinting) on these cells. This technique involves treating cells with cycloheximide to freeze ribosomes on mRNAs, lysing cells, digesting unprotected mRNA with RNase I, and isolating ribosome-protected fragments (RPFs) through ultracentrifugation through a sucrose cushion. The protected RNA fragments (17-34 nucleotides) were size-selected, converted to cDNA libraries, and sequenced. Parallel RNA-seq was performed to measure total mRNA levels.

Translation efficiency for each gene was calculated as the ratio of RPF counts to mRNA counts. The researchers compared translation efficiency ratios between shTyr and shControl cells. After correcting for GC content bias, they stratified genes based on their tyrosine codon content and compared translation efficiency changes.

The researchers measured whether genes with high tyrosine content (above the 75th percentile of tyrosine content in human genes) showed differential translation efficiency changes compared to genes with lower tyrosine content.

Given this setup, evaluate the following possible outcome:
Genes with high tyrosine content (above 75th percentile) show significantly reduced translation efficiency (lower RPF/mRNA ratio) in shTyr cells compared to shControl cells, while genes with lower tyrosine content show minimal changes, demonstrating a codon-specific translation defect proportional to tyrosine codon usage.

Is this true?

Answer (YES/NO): YES